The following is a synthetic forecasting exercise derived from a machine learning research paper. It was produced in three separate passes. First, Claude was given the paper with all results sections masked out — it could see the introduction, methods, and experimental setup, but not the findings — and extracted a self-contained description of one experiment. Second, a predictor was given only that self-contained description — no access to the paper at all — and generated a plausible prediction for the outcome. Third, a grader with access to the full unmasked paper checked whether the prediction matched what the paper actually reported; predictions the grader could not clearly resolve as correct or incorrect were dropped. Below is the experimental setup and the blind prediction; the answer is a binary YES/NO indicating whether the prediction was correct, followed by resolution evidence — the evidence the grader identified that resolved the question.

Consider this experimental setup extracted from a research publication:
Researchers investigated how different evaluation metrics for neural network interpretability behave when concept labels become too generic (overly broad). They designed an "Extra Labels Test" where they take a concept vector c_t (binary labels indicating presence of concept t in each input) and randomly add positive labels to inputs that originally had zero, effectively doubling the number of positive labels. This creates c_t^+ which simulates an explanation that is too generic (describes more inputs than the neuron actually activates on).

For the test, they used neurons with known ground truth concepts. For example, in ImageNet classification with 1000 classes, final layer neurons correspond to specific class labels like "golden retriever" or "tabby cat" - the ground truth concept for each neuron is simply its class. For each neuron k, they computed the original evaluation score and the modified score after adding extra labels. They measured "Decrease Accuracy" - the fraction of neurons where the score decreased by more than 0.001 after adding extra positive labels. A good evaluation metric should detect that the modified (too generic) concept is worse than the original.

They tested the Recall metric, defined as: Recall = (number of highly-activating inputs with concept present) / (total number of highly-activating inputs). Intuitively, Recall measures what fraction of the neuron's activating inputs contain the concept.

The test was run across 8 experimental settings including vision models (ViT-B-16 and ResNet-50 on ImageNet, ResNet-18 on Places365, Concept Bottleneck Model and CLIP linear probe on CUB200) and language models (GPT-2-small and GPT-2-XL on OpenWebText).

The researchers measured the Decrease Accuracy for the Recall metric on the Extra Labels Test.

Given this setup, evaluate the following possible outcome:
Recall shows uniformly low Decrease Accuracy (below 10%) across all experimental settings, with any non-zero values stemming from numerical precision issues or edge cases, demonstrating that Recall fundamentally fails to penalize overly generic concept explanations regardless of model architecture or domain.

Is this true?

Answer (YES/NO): YES